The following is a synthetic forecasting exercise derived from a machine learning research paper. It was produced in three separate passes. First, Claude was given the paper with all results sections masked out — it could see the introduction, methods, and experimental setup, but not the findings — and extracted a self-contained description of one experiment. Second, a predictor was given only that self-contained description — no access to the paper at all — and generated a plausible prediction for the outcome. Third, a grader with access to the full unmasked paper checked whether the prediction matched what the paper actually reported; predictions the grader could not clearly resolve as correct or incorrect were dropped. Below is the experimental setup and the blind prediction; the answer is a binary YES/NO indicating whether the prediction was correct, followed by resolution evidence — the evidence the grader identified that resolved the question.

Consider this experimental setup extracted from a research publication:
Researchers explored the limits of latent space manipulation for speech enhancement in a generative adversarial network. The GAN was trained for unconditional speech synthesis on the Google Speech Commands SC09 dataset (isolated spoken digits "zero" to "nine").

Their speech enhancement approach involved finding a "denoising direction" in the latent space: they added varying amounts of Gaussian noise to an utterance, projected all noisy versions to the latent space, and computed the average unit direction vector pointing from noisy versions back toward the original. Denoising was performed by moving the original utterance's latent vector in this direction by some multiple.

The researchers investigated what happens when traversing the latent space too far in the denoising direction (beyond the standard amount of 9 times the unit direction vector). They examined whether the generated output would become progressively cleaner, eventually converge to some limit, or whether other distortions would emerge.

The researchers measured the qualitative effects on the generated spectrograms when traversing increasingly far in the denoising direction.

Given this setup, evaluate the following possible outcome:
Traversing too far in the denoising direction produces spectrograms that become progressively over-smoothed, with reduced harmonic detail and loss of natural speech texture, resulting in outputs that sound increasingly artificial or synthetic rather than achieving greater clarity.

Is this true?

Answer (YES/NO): NO